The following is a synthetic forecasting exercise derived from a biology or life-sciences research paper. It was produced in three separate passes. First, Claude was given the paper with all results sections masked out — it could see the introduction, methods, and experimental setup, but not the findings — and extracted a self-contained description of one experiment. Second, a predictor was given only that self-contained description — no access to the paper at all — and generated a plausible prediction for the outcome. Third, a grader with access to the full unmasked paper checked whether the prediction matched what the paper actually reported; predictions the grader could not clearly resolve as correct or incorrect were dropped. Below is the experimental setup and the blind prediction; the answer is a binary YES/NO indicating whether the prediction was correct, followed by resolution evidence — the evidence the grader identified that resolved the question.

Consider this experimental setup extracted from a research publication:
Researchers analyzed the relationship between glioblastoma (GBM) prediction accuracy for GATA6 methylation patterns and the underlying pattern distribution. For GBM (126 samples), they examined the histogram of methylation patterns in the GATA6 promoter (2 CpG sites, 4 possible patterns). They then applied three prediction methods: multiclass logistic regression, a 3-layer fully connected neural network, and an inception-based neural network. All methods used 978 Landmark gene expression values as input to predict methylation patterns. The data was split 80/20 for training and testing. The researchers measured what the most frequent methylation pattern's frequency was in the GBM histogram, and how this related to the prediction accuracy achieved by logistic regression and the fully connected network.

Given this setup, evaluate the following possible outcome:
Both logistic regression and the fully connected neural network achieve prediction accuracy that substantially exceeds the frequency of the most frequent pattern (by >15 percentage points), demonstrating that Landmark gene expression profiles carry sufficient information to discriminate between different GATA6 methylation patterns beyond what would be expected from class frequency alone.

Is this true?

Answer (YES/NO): NO